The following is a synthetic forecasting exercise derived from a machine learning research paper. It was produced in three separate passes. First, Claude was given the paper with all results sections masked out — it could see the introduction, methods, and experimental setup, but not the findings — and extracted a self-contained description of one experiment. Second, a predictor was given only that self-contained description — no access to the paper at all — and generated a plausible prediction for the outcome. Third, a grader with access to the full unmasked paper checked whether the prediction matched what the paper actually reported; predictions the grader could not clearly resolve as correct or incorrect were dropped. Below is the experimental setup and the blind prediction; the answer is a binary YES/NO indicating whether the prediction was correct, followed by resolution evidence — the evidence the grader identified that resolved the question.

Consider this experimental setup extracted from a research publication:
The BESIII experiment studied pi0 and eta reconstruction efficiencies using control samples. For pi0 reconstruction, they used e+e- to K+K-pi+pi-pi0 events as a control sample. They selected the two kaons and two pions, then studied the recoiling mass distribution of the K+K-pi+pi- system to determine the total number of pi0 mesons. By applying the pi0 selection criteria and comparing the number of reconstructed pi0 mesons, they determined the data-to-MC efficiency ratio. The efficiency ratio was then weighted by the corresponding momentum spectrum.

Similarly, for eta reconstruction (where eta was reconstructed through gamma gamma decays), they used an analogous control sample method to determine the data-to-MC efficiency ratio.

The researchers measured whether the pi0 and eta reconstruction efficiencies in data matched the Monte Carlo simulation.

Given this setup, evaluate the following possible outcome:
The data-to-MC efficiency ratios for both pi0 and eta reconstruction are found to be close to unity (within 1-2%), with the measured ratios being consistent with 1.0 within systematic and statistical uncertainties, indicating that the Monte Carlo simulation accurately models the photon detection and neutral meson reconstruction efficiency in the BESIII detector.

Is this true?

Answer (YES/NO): YES